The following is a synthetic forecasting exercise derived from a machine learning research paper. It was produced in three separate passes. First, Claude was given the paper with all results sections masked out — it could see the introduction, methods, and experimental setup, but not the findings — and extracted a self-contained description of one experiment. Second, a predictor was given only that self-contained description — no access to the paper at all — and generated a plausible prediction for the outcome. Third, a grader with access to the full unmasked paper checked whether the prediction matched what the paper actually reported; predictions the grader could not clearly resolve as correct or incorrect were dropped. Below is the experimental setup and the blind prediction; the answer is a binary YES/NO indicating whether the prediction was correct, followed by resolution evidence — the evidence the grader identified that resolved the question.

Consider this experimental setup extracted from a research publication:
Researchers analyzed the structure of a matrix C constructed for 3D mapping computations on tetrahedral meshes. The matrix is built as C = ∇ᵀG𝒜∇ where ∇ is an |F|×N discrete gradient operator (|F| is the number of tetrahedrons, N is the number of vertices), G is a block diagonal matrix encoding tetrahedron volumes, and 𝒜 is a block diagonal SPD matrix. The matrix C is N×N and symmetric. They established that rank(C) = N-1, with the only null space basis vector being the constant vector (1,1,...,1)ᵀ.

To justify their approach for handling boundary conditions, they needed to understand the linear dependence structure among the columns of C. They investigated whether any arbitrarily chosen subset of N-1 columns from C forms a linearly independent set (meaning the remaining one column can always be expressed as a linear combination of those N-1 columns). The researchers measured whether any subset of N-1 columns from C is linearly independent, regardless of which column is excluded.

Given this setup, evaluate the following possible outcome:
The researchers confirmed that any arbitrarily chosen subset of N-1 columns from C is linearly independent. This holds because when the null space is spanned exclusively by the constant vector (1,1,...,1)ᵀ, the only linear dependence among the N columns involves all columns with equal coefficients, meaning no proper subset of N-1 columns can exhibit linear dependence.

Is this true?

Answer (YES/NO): YES